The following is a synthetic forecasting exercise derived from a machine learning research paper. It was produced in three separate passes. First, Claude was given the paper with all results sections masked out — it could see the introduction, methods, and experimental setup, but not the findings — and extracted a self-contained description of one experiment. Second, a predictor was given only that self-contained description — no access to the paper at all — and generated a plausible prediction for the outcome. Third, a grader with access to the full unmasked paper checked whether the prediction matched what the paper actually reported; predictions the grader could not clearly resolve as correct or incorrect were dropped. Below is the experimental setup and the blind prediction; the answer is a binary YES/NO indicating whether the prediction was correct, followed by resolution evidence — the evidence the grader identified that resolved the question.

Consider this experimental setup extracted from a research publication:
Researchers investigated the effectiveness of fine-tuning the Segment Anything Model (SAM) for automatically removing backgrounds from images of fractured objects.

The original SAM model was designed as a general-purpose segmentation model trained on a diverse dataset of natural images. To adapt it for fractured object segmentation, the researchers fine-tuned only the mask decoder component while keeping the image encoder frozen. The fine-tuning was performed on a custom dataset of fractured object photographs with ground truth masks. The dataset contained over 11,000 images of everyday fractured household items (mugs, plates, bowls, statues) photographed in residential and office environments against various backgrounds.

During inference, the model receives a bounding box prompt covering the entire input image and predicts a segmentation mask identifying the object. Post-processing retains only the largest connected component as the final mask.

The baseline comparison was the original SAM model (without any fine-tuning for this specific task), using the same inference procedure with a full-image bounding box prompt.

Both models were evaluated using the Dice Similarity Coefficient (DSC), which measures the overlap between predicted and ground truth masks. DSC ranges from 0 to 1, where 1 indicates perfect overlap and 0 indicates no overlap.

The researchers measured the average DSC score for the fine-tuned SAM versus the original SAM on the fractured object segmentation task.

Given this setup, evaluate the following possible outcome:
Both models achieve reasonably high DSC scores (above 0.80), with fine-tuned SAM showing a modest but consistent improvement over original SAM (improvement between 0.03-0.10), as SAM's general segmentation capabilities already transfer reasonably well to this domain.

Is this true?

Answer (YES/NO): NO